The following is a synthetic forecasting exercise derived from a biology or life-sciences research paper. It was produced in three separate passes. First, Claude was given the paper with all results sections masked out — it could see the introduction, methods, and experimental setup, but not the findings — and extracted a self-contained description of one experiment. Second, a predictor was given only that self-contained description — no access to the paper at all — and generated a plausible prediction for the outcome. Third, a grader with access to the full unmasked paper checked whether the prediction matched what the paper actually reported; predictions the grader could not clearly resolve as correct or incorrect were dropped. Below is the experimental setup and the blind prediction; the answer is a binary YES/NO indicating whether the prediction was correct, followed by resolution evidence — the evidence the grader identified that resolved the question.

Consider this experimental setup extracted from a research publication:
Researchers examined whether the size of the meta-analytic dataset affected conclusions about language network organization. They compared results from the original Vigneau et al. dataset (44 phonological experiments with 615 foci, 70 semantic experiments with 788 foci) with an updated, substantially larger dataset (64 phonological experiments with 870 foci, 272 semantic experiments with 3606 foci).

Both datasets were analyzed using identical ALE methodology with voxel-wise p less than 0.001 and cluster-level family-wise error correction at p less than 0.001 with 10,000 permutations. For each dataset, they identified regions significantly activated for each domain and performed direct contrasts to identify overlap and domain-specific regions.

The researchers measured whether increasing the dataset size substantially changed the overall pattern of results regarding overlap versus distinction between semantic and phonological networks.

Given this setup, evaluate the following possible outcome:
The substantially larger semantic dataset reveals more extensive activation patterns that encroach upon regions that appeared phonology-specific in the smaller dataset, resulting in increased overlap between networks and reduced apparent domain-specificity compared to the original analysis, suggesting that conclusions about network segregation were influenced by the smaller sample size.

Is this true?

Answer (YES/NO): NO